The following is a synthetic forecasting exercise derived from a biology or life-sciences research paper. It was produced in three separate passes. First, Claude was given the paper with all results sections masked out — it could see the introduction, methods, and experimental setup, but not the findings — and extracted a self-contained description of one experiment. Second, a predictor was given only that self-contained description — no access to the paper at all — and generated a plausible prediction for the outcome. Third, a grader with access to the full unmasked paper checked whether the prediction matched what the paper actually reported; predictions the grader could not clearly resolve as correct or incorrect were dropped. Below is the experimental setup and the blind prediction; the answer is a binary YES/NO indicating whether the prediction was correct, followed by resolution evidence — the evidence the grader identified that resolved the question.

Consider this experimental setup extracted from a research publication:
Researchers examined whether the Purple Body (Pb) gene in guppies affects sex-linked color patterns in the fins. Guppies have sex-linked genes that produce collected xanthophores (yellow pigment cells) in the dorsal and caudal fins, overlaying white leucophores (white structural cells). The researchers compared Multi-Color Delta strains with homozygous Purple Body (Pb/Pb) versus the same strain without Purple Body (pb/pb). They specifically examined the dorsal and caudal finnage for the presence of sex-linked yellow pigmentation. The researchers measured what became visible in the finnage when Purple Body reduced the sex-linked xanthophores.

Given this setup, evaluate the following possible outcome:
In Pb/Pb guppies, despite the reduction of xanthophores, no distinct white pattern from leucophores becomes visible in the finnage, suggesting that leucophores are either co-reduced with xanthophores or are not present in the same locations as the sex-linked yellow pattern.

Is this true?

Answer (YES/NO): NO